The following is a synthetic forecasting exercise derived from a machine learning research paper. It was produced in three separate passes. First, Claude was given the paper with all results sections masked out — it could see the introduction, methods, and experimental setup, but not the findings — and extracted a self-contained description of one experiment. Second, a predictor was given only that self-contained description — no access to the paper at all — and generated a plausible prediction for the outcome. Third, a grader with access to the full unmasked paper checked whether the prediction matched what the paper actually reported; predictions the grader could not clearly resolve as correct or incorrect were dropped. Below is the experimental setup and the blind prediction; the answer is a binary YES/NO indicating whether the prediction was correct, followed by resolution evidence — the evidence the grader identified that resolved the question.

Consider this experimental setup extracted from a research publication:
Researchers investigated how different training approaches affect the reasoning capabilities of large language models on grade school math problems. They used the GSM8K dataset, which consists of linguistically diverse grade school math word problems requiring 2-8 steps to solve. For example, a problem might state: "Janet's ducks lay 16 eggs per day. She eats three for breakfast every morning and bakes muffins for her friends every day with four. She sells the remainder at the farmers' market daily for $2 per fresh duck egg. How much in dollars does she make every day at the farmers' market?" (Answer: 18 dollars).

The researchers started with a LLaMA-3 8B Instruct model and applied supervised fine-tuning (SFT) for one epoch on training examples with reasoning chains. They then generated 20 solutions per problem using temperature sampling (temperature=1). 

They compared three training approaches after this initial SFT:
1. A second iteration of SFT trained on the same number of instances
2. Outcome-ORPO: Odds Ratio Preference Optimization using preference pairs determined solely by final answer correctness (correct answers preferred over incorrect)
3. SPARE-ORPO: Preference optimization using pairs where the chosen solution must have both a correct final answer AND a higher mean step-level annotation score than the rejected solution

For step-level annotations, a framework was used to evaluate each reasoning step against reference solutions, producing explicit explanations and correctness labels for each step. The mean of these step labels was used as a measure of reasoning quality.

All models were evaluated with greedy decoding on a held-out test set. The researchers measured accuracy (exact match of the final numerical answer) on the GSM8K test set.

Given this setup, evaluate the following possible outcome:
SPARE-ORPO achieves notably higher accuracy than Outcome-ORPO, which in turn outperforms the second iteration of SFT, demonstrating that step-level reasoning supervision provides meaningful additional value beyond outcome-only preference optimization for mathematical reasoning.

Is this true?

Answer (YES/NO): NO